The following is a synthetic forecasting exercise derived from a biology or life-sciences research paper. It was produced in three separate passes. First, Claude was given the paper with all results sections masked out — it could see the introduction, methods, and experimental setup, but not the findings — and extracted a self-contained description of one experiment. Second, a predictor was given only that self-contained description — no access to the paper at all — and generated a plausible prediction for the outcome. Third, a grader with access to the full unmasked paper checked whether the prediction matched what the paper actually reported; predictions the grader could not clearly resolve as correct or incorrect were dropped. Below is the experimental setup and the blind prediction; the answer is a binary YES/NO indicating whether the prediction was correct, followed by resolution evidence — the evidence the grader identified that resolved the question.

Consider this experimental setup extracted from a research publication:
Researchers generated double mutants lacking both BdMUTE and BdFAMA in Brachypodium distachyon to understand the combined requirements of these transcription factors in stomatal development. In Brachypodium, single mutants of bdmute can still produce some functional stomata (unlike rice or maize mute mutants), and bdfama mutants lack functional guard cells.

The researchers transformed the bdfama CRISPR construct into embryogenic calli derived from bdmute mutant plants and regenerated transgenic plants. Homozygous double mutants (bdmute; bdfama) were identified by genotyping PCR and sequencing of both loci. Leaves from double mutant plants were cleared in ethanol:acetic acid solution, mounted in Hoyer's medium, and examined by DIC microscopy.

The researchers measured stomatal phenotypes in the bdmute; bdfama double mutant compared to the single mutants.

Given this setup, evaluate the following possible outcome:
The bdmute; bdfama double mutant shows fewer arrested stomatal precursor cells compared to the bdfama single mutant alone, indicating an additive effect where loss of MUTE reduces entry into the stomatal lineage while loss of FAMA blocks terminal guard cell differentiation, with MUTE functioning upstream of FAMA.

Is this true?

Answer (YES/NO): NO